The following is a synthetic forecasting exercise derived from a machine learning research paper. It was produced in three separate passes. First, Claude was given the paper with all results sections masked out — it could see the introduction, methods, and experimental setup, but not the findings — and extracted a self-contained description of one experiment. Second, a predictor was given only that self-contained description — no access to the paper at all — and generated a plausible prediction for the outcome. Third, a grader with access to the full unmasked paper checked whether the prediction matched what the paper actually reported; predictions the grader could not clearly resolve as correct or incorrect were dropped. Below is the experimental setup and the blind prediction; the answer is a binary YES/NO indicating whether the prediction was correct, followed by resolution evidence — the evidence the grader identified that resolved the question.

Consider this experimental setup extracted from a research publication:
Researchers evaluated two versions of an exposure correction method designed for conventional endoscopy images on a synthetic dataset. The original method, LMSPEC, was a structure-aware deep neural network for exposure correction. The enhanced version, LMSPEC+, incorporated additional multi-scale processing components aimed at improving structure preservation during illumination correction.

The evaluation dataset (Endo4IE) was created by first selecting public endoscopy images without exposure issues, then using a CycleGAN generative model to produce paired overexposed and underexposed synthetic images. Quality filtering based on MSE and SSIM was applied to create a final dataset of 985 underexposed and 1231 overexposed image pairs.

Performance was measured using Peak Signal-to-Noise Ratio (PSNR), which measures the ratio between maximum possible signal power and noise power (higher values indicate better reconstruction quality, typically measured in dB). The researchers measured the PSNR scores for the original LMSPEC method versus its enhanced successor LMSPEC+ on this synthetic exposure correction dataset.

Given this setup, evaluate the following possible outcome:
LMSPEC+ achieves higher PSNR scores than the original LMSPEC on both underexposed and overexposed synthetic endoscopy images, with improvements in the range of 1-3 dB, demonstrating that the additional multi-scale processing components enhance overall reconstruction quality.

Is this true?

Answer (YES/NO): NO